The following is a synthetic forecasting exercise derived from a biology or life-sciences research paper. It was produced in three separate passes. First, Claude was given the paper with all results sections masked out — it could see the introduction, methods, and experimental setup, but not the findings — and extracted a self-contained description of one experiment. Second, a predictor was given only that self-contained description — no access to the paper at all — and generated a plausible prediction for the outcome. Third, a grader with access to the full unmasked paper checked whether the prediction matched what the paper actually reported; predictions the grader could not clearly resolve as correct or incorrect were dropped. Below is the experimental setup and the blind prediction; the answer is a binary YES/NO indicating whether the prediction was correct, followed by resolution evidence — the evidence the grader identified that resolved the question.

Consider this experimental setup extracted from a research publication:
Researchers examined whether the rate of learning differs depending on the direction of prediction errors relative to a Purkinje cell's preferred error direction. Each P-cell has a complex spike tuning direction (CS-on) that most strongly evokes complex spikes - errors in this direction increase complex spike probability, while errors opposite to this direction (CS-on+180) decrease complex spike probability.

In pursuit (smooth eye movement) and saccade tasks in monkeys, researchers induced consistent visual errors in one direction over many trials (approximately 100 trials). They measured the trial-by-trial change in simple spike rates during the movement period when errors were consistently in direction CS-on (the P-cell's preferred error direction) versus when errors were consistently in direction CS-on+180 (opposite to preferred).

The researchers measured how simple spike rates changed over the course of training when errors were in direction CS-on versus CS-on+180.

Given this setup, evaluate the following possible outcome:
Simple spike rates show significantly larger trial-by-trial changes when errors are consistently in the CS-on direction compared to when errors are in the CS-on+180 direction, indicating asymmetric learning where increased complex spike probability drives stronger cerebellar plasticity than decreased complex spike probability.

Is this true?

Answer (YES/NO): YES